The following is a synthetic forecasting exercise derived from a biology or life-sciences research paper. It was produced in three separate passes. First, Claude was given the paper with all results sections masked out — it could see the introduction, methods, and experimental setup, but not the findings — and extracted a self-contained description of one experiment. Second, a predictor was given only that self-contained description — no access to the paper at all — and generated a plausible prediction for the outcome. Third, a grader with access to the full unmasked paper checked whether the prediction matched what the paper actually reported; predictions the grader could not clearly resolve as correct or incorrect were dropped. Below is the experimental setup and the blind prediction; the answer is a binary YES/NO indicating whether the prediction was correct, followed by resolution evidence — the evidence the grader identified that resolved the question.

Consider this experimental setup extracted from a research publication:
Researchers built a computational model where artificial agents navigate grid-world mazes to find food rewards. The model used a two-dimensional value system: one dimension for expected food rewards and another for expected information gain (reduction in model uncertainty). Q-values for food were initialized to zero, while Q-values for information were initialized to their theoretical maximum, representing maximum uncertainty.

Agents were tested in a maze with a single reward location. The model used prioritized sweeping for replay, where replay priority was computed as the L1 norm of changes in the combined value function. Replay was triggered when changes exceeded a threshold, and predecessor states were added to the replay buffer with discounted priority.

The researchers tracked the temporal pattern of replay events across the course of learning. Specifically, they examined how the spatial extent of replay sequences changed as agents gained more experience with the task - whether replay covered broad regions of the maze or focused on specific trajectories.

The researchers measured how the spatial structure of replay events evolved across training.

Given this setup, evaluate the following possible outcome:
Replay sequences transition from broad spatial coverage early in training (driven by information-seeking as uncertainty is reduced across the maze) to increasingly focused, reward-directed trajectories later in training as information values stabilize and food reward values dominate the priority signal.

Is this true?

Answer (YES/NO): YES